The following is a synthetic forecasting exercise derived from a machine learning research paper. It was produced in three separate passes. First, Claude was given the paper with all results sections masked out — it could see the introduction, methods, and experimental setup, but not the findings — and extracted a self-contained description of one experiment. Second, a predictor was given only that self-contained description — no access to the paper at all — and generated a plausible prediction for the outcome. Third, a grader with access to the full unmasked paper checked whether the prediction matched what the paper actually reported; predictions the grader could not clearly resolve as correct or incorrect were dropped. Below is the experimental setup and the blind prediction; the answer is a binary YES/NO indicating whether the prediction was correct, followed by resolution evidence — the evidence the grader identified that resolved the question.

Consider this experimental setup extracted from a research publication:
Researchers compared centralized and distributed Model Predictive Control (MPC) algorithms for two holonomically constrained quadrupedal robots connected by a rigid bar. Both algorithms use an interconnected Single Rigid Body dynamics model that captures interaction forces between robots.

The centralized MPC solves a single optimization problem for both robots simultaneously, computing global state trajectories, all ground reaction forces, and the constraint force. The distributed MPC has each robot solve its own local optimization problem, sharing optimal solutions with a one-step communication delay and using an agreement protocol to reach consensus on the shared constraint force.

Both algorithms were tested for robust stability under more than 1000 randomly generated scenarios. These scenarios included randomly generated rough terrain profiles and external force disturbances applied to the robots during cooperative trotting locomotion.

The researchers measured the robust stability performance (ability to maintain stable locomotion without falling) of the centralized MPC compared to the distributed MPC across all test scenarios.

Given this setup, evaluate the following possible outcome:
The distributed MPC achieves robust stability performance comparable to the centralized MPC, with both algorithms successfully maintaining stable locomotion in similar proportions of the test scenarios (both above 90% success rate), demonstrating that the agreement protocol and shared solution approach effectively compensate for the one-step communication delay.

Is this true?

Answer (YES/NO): NO